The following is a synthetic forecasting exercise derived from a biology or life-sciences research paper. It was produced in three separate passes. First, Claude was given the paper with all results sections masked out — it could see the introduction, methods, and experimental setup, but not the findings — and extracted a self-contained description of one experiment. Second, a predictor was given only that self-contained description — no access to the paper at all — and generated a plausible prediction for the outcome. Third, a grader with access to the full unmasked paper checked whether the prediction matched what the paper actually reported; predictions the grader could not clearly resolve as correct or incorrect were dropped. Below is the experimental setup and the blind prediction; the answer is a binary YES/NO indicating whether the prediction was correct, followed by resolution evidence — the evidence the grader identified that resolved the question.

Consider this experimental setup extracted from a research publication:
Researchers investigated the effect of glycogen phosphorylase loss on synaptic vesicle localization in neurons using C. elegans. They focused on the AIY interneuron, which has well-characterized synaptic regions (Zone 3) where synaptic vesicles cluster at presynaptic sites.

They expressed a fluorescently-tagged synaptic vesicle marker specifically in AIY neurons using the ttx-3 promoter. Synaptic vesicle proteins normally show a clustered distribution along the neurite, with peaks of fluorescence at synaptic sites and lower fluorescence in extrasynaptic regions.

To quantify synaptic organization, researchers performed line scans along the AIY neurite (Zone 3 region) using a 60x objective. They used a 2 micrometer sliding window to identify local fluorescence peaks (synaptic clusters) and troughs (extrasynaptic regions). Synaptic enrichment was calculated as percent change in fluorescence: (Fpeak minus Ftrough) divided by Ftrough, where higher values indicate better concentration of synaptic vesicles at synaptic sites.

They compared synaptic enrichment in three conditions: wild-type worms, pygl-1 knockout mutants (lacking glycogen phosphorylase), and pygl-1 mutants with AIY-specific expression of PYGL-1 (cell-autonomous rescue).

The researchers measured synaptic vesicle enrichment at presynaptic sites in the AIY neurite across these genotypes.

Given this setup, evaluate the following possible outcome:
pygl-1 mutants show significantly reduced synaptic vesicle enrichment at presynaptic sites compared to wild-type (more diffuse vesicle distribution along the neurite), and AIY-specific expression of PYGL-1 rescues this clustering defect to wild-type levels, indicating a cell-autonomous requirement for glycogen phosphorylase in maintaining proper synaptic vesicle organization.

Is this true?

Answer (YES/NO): NO